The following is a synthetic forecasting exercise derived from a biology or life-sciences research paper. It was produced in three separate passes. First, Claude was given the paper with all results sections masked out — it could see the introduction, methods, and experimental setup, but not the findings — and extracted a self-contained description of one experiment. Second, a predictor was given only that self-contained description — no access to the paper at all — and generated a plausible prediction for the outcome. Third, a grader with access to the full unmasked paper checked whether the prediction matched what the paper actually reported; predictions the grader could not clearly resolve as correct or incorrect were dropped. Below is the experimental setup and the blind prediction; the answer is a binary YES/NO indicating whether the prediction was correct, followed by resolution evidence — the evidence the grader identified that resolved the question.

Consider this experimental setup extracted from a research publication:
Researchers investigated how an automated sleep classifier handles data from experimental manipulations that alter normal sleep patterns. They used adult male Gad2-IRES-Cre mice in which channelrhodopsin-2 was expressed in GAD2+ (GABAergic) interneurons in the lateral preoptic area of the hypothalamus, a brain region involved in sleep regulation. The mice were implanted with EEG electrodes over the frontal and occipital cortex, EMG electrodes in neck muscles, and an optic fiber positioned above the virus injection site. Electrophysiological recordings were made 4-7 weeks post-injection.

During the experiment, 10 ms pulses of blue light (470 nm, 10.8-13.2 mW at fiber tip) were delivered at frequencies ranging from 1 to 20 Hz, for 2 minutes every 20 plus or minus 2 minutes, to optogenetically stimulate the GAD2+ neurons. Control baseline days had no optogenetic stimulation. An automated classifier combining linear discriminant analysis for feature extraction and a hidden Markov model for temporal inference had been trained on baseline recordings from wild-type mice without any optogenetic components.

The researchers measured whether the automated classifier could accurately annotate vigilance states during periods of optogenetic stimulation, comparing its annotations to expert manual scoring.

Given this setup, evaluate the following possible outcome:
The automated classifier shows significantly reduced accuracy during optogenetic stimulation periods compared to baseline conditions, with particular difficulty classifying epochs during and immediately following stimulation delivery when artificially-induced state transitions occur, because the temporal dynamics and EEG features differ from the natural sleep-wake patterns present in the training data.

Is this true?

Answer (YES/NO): NO